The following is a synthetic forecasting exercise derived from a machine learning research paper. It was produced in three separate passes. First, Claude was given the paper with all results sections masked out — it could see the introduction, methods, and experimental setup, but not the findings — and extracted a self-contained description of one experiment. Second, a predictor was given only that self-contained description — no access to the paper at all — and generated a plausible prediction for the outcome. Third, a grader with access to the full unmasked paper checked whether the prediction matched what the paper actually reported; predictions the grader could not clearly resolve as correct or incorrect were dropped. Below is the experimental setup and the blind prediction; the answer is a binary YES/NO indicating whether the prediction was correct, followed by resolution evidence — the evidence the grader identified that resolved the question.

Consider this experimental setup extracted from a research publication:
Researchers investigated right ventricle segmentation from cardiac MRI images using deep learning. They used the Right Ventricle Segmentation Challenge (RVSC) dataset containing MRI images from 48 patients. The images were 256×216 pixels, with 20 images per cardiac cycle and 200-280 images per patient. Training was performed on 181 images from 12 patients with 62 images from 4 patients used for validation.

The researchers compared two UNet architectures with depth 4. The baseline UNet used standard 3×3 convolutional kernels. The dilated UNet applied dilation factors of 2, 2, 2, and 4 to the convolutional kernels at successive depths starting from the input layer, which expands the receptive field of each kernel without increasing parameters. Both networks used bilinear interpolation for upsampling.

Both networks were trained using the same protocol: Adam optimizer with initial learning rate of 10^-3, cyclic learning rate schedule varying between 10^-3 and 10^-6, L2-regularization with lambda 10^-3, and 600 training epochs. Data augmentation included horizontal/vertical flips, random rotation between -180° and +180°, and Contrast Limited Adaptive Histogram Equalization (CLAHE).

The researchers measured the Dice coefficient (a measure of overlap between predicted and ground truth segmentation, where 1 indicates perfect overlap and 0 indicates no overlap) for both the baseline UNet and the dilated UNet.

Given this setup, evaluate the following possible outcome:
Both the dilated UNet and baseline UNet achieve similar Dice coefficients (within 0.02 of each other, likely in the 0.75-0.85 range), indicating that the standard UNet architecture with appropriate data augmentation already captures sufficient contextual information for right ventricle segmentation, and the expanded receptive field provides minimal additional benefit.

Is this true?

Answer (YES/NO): NO